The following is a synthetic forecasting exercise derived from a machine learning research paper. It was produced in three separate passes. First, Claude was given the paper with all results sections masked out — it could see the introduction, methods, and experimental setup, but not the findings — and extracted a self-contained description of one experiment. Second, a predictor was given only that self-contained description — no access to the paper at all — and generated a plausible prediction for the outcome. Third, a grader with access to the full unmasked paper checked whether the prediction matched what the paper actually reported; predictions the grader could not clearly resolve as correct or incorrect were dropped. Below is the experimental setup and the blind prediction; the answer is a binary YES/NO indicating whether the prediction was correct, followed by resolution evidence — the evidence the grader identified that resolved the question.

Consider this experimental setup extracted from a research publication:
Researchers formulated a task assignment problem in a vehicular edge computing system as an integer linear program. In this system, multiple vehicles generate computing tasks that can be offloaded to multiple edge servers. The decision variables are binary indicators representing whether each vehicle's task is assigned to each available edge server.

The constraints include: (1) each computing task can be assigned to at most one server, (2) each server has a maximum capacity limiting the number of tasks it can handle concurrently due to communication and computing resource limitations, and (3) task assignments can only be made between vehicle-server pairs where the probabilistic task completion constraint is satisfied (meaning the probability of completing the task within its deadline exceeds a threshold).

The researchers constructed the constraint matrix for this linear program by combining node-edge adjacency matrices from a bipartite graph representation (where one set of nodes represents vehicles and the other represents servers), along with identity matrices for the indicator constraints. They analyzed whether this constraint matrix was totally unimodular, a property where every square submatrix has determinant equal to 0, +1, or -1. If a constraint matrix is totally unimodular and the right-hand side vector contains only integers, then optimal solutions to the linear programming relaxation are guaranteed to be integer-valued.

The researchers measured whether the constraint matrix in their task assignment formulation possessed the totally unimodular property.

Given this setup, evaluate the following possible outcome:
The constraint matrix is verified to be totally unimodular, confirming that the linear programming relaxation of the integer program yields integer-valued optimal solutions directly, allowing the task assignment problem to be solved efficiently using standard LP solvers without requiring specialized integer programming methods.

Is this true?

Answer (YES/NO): YES